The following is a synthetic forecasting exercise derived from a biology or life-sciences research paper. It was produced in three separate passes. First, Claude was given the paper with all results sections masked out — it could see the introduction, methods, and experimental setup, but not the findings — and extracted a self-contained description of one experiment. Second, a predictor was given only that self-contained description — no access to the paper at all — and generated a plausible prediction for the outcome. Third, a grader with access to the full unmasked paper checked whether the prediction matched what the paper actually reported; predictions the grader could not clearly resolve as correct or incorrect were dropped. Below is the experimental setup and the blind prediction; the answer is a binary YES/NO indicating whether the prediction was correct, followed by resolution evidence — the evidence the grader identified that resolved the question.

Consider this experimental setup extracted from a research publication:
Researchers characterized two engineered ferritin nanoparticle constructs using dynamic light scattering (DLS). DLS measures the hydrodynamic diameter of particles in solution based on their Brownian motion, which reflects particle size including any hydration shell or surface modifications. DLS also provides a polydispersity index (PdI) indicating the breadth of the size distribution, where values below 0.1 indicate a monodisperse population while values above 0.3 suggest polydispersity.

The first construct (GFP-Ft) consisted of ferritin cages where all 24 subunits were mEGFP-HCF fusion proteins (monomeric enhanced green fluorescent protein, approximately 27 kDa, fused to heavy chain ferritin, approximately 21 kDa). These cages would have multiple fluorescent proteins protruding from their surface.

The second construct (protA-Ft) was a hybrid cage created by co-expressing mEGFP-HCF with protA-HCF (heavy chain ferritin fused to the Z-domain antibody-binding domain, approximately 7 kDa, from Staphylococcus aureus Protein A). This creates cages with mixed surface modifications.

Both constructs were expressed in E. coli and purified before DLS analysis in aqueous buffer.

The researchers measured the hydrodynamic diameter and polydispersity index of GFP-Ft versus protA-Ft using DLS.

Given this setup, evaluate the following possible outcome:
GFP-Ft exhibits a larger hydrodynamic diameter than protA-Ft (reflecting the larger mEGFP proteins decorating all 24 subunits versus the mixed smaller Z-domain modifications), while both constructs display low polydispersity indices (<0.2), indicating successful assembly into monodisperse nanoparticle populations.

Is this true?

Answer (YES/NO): NO